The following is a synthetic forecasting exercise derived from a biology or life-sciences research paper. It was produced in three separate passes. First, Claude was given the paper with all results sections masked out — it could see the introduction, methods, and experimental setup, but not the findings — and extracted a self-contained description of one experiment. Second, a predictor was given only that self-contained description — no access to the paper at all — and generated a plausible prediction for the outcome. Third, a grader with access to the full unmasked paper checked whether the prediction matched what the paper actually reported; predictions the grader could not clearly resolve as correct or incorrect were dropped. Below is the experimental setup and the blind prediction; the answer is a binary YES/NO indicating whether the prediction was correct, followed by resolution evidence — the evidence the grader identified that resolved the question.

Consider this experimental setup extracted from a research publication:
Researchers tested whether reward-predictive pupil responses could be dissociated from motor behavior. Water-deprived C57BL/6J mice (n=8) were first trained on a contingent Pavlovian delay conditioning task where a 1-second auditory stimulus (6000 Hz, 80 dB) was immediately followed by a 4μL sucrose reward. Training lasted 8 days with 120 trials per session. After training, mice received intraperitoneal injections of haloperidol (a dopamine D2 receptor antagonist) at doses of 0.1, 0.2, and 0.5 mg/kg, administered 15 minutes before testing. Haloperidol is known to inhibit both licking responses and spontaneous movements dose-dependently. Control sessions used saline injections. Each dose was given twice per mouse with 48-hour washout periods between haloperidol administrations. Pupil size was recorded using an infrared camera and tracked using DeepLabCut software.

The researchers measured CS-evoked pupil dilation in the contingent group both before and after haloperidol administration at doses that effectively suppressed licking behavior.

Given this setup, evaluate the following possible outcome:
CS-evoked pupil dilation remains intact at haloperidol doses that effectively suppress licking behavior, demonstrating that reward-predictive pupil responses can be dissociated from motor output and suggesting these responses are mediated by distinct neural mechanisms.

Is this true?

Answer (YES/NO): YES